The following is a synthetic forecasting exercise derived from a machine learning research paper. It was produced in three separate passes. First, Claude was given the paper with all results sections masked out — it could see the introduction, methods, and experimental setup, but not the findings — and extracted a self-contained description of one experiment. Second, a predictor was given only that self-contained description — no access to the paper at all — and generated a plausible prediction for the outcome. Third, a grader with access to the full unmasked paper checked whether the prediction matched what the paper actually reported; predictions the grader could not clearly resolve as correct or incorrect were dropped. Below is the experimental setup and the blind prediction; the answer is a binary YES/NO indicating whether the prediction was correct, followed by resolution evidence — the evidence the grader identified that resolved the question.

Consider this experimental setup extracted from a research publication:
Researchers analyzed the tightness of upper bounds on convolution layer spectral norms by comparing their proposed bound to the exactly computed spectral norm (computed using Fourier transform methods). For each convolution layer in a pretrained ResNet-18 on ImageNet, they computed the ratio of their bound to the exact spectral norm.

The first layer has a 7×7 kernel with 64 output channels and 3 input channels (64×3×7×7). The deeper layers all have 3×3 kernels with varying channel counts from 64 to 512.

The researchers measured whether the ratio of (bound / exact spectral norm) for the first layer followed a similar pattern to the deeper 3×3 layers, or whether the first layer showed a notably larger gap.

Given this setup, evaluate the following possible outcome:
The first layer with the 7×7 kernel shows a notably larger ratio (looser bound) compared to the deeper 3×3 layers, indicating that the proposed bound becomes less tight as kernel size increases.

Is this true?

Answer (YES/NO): YES